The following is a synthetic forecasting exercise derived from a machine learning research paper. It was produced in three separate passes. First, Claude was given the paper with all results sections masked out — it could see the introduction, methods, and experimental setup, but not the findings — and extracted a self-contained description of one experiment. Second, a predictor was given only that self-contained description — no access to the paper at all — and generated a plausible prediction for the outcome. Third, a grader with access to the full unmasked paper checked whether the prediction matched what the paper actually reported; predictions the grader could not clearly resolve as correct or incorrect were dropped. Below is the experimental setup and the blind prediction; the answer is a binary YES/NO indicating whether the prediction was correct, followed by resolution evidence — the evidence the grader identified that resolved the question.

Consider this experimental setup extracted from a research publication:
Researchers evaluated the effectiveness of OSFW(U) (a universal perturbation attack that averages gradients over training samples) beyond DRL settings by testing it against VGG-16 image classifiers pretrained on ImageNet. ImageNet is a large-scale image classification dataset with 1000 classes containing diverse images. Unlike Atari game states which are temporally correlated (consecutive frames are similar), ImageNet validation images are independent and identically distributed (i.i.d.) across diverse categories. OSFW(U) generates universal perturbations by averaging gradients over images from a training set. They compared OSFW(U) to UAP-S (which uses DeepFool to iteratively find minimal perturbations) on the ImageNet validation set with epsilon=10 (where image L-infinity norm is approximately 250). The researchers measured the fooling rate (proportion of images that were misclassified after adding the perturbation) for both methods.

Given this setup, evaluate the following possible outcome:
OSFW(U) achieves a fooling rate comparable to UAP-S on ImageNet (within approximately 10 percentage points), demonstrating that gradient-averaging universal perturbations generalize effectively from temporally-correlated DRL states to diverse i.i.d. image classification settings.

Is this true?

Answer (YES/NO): NO